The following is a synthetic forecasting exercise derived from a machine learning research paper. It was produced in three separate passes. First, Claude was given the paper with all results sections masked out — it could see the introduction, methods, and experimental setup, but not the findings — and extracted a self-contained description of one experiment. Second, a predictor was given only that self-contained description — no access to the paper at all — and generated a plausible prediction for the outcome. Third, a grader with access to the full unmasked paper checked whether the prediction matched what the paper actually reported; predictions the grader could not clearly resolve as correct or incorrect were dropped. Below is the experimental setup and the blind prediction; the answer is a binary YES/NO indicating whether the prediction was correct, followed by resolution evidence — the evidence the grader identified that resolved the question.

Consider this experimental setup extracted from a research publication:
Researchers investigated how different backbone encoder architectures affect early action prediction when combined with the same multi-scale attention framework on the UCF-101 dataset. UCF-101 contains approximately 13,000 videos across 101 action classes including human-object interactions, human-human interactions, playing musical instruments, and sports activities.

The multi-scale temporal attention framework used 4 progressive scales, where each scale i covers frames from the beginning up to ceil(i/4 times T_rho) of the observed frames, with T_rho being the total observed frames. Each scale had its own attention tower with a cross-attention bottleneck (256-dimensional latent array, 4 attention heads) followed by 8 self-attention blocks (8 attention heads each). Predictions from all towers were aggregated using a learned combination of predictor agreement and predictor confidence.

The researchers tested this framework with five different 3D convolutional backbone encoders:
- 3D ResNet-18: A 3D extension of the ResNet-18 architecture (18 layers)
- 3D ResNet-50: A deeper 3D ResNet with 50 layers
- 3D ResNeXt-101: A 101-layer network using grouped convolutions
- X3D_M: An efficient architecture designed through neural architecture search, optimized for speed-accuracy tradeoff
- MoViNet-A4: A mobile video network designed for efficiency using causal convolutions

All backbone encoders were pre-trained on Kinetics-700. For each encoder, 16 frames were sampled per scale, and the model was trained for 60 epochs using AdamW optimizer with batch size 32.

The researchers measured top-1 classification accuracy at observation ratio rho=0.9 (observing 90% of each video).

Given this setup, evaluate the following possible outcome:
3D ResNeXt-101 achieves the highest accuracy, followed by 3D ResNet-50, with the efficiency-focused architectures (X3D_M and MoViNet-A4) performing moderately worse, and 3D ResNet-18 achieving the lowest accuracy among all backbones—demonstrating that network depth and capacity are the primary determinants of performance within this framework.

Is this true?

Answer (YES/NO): NO